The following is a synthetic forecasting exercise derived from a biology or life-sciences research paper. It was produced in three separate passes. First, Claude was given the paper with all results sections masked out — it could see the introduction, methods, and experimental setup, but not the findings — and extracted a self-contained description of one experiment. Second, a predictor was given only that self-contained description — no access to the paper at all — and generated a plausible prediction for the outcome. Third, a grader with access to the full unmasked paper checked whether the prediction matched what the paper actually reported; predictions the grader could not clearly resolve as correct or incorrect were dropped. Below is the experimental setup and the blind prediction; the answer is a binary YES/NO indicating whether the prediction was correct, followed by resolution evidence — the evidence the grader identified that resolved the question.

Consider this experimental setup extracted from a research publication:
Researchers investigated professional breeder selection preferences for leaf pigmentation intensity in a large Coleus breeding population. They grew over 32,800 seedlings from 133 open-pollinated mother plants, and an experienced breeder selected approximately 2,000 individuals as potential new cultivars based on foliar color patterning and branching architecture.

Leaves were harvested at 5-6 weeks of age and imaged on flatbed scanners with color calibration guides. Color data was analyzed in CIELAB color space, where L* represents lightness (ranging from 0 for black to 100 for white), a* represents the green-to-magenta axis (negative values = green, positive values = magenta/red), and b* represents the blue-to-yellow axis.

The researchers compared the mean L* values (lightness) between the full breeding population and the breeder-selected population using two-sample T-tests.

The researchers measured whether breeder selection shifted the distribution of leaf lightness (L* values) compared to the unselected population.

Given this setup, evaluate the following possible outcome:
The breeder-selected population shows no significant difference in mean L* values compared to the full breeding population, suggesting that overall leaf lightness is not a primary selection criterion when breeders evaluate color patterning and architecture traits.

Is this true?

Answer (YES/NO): NO